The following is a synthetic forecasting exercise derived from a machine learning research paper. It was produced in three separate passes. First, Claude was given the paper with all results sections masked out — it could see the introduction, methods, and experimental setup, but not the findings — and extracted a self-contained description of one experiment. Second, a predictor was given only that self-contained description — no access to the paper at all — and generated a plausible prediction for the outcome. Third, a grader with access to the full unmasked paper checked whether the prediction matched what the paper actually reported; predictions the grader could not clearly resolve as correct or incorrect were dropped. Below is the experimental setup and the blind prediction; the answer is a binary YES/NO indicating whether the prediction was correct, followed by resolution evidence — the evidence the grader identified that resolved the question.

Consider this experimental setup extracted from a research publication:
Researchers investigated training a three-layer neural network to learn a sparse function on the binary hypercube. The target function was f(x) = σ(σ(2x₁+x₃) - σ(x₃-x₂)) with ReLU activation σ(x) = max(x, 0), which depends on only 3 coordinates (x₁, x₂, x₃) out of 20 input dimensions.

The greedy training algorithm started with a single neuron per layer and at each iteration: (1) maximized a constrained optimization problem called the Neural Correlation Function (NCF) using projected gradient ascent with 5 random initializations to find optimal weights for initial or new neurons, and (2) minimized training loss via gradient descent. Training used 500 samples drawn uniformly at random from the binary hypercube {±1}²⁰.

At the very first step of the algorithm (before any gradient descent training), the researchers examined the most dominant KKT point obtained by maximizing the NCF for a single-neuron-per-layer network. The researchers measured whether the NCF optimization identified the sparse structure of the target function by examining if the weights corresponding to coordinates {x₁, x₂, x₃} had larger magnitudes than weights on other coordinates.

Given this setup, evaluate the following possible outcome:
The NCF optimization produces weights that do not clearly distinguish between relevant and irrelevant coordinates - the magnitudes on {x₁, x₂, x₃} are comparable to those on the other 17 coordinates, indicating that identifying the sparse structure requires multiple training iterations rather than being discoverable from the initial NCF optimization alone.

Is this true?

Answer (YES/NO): NO